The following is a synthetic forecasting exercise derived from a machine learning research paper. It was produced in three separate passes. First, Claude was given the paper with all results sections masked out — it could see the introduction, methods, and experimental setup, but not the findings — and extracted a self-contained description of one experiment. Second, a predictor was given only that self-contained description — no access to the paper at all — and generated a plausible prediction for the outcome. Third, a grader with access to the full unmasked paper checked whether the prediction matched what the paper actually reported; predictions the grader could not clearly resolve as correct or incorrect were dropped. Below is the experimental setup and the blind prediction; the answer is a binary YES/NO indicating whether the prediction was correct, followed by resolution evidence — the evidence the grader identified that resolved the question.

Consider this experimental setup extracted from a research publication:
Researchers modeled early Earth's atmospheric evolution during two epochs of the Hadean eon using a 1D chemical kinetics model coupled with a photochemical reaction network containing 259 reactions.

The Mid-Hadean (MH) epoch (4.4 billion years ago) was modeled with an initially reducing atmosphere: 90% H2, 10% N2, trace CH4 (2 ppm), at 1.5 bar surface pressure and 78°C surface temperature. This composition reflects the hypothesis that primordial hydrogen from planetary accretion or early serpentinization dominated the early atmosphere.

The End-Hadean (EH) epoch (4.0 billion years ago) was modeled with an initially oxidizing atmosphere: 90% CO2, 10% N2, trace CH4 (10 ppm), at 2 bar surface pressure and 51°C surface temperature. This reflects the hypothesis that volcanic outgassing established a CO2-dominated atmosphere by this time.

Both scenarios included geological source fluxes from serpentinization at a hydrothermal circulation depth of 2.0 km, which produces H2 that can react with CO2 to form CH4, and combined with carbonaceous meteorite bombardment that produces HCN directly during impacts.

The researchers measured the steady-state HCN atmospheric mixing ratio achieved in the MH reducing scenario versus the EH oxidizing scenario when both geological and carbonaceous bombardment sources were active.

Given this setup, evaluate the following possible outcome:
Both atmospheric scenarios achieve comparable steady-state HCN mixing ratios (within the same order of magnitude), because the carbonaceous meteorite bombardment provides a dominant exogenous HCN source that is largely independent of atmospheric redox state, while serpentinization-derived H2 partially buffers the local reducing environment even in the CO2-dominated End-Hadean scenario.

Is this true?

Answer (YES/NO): NO